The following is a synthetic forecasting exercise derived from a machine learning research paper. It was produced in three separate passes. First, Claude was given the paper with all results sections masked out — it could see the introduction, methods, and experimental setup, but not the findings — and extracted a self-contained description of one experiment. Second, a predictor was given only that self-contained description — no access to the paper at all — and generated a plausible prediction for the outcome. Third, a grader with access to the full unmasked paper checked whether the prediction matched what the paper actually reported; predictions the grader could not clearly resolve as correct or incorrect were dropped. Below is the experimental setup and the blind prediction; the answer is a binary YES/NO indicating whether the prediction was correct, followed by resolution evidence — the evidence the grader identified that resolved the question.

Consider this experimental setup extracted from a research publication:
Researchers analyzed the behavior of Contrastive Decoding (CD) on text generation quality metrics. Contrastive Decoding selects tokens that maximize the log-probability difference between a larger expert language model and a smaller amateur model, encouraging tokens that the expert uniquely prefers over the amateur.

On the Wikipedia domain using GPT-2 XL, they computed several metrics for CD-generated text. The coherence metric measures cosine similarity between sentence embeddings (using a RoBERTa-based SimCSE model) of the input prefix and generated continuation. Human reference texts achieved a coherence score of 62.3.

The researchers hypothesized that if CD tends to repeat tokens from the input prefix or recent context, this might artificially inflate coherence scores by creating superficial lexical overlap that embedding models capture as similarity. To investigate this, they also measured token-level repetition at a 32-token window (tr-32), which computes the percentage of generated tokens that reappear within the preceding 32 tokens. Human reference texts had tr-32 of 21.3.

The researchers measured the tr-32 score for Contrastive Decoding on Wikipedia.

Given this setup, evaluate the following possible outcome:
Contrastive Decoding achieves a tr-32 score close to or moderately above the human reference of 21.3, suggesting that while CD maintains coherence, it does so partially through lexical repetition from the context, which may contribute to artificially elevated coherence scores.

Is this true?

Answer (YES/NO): YES